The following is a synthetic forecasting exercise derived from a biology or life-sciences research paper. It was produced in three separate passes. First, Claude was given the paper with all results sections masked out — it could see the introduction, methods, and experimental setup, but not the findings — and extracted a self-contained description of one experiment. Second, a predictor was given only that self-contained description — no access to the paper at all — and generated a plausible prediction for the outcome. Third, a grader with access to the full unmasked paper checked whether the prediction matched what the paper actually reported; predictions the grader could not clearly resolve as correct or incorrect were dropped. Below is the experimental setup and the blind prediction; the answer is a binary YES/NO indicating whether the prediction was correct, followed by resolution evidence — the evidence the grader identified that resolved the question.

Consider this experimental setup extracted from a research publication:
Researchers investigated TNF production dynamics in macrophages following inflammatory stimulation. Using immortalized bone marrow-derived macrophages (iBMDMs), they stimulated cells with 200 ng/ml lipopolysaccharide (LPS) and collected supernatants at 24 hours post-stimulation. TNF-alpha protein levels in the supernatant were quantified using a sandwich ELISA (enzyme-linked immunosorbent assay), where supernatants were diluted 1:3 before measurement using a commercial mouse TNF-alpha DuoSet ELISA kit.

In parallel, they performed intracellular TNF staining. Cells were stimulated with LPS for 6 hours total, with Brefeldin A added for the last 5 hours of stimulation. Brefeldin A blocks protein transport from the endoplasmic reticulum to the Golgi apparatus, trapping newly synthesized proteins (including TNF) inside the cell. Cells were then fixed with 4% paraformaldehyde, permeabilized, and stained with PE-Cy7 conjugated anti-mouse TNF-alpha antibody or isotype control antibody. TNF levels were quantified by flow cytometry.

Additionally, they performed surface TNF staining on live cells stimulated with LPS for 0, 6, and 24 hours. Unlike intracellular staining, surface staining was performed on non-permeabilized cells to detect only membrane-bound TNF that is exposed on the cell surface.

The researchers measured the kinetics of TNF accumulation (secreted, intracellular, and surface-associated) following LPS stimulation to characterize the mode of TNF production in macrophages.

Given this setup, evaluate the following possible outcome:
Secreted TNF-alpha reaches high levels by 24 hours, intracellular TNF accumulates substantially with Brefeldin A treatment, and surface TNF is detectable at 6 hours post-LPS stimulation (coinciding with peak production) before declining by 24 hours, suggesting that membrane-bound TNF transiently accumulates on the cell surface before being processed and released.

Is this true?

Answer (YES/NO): YES